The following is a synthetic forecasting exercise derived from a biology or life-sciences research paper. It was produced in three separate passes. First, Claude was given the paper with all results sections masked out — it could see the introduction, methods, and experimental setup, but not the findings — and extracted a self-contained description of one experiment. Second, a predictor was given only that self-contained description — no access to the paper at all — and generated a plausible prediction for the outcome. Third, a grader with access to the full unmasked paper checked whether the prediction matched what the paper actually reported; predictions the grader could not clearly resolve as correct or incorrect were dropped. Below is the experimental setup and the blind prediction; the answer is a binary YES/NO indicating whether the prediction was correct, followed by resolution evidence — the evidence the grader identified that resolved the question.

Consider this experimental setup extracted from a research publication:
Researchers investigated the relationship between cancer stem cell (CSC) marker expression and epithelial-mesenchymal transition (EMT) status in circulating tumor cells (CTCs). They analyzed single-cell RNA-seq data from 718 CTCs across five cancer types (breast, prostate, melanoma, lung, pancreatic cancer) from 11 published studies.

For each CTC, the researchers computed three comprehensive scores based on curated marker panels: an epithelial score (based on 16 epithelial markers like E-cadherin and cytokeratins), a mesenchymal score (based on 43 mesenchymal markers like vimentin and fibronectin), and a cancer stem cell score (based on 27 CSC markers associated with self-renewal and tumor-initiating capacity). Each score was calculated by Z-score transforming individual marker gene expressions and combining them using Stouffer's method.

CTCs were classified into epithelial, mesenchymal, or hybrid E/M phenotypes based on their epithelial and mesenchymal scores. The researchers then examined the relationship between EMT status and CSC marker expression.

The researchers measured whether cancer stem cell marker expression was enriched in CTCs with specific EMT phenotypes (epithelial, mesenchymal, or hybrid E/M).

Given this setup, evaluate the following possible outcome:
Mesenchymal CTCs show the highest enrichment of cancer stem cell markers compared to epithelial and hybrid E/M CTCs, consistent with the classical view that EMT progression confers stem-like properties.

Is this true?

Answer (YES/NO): YES